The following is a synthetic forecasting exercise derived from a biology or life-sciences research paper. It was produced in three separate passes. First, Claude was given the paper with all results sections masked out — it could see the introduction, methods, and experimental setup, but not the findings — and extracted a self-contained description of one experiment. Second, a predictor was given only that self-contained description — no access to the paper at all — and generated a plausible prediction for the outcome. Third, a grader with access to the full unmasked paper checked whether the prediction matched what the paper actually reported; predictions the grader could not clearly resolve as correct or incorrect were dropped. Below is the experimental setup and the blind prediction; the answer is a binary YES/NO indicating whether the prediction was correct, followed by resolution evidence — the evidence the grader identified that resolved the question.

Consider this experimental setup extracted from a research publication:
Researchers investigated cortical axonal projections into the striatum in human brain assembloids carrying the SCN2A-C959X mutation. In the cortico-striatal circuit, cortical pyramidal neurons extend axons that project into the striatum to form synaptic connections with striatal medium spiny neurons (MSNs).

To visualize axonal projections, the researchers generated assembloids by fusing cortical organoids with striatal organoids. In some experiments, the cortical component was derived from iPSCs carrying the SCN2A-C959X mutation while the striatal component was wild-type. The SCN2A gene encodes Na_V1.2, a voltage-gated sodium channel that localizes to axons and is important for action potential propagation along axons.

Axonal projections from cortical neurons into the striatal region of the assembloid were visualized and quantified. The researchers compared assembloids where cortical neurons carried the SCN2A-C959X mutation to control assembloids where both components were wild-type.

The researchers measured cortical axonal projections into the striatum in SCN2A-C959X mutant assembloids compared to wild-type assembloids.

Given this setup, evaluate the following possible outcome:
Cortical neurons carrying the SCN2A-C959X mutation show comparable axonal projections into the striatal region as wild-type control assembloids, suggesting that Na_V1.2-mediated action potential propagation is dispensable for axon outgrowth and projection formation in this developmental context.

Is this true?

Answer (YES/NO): NO